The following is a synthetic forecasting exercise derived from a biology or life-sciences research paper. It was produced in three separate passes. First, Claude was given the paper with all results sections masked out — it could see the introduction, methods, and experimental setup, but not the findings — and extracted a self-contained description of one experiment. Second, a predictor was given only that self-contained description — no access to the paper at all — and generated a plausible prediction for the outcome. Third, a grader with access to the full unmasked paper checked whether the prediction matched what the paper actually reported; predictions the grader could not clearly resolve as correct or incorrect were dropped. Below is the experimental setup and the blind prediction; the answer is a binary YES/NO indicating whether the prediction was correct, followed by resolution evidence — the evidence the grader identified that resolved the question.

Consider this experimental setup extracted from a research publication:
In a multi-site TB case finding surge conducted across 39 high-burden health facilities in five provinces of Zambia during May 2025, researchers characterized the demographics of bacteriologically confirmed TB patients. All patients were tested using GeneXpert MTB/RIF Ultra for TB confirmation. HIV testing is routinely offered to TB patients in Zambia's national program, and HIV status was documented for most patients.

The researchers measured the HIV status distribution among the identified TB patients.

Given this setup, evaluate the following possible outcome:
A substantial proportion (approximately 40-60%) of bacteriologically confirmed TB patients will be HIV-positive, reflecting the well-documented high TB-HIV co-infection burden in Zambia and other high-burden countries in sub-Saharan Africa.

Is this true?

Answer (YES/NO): NO